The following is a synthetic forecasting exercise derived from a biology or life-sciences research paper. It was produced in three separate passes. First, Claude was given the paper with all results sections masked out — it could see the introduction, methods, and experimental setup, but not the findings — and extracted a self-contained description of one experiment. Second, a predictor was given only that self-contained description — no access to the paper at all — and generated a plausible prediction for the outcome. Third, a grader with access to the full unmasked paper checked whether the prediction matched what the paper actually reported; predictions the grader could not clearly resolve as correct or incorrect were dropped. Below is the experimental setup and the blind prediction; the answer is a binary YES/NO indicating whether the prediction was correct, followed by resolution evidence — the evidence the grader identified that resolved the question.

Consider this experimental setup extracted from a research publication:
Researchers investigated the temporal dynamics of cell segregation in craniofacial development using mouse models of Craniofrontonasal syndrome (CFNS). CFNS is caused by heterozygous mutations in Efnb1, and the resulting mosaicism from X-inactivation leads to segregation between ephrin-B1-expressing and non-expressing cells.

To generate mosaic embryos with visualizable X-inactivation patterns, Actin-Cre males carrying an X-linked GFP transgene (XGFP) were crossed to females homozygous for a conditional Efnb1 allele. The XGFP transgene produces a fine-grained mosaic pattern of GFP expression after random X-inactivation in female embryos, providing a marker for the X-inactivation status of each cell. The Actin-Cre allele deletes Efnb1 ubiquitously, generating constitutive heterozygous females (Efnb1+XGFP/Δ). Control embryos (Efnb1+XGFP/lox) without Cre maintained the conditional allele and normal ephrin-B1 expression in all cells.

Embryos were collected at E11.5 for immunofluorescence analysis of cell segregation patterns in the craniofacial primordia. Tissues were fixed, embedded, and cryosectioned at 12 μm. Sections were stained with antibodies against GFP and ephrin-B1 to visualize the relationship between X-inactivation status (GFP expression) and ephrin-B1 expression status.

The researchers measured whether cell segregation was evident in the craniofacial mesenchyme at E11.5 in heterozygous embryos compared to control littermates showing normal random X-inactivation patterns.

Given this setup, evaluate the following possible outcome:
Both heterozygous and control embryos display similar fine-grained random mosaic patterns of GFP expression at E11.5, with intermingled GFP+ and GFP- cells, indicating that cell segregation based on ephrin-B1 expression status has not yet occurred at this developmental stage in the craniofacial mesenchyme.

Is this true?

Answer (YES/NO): NO